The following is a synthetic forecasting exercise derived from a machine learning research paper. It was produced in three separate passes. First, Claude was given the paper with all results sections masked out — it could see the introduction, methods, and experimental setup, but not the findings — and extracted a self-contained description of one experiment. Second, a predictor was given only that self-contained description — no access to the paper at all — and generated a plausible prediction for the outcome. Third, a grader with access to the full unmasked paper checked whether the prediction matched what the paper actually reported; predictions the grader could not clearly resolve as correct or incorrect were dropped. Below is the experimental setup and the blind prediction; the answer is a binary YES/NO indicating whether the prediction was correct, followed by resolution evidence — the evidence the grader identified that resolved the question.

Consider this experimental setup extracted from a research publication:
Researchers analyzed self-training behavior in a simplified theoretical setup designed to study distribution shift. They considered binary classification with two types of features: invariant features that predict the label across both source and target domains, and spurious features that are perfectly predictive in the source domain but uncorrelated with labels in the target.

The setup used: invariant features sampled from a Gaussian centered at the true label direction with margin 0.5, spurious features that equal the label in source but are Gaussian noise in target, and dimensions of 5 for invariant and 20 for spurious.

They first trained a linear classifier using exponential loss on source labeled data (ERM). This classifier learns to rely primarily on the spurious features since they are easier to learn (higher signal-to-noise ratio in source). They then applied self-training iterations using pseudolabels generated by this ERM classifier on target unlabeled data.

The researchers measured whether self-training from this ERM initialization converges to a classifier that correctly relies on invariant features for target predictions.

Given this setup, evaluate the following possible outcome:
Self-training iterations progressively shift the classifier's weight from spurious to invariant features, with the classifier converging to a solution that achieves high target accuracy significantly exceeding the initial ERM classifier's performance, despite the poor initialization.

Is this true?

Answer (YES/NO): NO